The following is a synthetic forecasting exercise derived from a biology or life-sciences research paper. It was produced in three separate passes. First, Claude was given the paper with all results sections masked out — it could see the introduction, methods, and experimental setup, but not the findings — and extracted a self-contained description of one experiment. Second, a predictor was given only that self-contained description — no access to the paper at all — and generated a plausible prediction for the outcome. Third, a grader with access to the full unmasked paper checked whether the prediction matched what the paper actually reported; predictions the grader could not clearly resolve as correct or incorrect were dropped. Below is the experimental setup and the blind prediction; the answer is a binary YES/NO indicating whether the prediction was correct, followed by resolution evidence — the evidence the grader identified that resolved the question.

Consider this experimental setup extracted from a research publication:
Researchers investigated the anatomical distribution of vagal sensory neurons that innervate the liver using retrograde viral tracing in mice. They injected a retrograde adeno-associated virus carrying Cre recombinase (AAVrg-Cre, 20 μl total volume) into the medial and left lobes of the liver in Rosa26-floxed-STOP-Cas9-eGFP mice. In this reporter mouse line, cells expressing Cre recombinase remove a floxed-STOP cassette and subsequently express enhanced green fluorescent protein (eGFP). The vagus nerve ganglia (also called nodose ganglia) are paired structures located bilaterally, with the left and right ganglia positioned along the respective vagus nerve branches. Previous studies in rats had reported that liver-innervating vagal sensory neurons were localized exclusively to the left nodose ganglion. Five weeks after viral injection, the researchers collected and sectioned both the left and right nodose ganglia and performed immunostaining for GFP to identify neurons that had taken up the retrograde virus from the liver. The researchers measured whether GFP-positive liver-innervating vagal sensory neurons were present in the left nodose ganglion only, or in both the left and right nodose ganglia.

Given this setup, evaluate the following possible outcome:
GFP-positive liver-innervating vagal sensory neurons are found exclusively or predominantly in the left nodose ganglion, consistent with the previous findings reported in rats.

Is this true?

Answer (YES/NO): NO